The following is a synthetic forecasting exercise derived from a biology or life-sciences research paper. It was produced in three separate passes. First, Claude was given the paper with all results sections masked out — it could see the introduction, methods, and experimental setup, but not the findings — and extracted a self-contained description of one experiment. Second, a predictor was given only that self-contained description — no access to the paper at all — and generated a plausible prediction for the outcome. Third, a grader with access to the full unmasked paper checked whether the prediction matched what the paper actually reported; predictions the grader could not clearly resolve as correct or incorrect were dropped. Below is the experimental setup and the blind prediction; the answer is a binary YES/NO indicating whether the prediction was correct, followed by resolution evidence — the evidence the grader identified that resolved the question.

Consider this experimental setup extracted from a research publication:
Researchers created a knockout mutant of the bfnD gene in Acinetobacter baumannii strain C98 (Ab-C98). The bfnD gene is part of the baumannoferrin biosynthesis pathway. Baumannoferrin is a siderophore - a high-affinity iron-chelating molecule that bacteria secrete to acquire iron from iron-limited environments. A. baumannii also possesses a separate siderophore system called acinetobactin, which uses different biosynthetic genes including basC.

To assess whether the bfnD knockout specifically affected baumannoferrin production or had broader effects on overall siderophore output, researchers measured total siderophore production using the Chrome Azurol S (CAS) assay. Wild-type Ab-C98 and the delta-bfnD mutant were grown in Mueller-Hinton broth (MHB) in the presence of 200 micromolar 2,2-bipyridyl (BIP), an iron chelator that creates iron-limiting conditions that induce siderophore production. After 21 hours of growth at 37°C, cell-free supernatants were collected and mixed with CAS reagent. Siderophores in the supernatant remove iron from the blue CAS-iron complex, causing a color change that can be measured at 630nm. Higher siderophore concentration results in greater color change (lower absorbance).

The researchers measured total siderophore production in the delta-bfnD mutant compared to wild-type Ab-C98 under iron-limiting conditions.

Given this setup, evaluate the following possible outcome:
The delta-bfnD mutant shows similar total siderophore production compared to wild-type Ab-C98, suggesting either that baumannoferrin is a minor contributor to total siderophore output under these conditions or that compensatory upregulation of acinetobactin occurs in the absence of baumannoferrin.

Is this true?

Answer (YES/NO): YES